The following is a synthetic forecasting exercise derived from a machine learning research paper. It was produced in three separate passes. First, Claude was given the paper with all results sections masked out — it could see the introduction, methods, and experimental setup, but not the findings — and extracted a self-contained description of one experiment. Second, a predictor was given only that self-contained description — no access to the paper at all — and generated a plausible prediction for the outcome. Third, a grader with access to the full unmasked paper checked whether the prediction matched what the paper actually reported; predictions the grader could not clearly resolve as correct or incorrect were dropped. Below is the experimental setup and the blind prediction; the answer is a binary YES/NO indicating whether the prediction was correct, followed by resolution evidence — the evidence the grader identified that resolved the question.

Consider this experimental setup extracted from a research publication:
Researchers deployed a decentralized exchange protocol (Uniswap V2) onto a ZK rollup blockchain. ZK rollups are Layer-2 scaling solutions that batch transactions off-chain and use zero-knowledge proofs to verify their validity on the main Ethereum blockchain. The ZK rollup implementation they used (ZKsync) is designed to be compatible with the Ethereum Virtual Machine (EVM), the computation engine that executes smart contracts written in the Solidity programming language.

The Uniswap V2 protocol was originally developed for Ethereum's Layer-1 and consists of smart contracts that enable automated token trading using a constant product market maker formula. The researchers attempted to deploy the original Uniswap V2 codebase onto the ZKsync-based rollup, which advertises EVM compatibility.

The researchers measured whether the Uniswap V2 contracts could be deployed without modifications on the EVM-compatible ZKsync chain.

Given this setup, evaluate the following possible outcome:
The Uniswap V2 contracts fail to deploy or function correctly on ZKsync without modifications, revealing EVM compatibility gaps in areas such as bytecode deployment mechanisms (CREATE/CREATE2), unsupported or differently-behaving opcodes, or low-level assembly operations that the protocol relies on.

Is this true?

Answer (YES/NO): NO